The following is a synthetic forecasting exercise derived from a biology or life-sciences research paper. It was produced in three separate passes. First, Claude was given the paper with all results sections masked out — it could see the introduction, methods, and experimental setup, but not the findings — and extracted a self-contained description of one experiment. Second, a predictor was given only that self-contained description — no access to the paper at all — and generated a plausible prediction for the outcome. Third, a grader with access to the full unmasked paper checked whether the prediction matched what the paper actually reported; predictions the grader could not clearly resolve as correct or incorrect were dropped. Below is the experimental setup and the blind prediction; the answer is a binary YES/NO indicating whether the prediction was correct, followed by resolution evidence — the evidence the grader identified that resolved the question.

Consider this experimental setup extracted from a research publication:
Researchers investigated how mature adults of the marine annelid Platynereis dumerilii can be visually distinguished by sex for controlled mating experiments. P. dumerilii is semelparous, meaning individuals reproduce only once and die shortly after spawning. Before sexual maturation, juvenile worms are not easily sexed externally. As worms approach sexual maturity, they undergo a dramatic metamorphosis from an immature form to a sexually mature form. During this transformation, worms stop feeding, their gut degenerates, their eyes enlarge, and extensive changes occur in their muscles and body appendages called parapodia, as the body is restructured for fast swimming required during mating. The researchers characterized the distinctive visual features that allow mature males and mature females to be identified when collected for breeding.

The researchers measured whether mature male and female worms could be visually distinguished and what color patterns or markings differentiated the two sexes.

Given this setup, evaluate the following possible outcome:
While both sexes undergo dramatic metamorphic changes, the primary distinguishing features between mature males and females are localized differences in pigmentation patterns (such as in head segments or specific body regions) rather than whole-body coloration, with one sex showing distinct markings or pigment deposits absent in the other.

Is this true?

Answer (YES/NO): NO